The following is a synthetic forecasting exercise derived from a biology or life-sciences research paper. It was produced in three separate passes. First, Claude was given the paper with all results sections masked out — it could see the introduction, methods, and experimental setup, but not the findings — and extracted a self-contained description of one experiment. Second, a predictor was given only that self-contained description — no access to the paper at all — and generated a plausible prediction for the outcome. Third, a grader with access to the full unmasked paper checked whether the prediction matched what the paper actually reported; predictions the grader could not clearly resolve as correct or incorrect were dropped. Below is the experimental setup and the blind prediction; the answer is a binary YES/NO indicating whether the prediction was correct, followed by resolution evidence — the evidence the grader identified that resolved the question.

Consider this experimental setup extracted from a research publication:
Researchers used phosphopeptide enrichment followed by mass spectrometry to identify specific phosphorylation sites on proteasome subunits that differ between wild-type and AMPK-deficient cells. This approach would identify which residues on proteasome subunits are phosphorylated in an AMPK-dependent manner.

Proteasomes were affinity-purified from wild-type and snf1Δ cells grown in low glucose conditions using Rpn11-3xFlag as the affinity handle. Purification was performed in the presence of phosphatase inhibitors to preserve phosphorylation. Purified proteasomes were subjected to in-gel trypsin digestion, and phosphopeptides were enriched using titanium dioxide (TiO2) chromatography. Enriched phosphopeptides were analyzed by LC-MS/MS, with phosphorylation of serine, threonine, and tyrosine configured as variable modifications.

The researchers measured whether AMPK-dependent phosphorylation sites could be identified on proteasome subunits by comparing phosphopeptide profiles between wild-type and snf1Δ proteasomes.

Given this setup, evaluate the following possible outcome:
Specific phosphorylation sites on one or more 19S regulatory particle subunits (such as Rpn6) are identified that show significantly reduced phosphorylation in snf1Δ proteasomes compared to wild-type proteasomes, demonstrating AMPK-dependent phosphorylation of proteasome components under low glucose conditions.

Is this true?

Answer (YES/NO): YES